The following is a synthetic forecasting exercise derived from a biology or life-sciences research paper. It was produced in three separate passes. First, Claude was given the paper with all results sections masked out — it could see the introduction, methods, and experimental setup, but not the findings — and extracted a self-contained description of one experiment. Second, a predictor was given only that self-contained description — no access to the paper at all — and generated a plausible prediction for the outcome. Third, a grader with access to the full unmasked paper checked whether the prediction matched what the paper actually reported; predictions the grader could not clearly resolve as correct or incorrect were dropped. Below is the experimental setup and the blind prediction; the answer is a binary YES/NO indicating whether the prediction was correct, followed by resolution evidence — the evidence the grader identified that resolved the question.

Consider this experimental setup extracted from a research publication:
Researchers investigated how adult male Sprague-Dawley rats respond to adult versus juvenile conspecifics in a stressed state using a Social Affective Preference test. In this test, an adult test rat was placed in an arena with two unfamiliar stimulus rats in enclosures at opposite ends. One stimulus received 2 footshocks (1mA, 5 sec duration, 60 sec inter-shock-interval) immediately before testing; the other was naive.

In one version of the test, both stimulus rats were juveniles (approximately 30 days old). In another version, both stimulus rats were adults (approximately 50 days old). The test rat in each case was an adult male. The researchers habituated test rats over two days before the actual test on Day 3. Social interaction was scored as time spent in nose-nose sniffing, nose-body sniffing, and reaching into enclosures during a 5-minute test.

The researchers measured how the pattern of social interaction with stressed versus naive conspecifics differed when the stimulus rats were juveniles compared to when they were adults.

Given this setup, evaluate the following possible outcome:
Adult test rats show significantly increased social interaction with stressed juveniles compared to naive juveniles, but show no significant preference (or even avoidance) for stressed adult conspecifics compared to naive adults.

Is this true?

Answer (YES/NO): YES